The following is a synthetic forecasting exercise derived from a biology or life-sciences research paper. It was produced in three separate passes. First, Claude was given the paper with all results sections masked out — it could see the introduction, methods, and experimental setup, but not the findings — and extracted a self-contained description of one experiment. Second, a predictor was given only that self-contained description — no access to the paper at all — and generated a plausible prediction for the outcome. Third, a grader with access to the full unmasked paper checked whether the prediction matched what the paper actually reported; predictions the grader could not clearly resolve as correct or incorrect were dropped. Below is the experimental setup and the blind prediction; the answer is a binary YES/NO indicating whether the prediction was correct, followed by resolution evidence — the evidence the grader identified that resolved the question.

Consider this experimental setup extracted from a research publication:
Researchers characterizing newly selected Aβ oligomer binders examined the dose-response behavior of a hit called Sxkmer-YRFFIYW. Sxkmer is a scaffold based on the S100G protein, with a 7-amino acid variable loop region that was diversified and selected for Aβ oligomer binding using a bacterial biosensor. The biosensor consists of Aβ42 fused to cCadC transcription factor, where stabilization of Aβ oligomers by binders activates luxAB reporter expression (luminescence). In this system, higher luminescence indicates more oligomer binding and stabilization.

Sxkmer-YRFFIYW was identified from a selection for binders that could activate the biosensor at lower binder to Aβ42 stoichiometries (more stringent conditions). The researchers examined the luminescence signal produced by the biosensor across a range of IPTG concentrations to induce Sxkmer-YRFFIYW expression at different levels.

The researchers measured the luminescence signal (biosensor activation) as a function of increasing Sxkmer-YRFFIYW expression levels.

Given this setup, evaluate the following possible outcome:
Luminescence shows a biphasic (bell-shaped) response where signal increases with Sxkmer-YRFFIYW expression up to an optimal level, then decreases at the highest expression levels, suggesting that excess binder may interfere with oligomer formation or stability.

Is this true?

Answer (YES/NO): YES